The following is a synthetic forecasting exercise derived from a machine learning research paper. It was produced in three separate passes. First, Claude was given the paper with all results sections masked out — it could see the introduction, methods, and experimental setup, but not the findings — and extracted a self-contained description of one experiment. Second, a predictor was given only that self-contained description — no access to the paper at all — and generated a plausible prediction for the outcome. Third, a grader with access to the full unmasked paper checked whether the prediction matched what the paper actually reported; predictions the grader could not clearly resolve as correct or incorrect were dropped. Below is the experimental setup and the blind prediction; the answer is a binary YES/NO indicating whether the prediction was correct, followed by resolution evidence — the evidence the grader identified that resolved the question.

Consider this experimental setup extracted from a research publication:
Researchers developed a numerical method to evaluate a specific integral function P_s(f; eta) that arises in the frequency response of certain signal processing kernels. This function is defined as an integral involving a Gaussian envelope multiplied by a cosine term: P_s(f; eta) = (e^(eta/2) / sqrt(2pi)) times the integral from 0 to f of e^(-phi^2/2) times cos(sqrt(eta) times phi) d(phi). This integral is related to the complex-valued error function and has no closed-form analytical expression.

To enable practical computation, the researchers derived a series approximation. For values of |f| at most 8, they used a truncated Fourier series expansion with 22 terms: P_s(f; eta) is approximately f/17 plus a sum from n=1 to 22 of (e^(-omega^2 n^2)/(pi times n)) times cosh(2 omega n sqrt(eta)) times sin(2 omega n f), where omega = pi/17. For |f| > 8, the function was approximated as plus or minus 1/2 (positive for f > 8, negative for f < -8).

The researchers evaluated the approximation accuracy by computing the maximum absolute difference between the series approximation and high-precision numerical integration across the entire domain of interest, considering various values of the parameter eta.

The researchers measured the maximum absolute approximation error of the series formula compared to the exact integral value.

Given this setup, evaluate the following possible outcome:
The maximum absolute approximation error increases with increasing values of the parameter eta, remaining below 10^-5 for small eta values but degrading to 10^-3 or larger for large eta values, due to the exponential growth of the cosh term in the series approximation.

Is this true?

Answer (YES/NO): NO